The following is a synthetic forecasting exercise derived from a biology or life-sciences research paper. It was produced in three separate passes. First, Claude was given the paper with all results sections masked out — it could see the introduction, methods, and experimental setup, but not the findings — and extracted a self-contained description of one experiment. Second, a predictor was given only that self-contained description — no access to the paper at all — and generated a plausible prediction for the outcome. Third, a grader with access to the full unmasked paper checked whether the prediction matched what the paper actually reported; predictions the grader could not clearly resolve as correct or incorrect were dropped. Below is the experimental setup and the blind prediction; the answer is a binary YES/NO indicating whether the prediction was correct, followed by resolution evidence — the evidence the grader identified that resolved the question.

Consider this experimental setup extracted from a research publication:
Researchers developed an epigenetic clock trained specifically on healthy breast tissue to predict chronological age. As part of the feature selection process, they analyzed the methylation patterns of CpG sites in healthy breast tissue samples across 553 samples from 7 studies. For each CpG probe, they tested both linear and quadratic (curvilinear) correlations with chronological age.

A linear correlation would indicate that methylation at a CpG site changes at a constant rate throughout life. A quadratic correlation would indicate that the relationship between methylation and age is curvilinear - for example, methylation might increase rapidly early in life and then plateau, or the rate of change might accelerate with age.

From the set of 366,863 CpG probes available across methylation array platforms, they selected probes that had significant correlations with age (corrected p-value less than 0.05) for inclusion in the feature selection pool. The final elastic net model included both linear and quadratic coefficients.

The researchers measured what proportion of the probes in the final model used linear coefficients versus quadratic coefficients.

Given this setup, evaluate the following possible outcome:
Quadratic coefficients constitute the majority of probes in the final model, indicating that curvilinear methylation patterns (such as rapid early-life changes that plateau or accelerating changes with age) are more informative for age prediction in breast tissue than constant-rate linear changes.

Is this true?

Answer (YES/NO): NO